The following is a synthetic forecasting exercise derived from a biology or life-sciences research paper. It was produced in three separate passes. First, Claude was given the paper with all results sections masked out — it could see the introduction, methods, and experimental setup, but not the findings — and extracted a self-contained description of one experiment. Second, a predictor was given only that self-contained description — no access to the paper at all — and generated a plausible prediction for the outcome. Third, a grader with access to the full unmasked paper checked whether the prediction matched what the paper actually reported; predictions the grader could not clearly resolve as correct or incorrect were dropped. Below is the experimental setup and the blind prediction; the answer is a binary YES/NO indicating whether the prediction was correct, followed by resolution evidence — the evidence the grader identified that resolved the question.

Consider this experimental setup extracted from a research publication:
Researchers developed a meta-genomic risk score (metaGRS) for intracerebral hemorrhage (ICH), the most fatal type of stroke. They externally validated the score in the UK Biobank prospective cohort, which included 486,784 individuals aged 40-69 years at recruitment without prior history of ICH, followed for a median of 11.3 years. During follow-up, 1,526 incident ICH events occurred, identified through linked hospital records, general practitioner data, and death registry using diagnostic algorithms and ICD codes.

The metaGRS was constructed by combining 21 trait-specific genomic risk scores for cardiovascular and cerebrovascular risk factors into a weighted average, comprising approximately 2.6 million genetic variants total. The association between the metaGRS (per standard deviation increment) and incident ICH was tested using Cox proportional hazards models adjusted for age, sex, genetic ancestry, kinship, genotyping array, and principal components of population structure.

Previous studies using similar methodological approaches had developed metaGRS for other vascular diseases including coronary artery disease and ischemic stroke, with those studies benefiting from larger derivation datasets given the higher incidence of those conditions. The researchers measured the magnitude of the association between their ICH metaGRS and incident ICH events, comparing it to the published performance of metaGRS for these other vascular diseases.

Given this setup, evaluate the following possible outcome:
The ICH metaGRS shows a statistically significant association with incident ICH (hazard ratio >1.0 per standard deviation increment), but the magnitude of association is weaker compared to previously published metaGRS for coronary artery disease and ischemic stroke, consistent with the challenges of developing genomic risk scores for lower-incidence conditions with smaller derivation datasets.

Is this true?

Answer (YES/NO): YES